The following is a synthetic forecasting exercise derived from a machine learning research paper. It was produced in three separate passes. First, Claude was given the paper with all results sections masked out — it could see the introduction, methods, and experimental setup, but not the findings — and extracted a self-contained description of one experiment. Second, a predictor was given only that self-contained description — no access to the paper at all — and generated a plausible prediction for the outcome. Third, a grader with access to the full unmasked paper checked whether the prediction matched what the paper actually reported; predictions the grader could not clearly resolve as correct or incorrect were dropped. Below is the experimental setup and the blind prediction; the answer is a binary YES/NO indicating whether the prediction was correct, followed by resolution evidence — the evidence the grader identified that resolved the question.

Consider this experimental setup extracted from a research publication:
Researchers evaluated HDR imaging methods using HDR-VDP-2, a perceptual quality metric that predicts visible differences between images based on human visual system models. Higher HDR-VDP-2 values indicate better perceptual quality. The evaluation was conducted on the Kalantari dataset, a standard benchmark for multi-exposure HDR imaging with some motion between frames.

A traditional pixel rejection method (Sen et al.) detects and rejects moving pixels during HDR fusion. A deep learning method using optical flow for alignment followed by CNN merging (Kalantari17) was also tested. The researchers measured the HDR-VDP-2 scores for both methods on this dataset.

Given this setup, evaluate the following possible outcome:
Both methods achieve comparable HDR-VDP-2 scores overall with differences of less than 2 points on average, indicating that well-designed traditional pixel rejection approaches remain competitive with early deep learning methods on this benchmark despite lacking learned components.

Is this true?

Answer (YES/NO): NO